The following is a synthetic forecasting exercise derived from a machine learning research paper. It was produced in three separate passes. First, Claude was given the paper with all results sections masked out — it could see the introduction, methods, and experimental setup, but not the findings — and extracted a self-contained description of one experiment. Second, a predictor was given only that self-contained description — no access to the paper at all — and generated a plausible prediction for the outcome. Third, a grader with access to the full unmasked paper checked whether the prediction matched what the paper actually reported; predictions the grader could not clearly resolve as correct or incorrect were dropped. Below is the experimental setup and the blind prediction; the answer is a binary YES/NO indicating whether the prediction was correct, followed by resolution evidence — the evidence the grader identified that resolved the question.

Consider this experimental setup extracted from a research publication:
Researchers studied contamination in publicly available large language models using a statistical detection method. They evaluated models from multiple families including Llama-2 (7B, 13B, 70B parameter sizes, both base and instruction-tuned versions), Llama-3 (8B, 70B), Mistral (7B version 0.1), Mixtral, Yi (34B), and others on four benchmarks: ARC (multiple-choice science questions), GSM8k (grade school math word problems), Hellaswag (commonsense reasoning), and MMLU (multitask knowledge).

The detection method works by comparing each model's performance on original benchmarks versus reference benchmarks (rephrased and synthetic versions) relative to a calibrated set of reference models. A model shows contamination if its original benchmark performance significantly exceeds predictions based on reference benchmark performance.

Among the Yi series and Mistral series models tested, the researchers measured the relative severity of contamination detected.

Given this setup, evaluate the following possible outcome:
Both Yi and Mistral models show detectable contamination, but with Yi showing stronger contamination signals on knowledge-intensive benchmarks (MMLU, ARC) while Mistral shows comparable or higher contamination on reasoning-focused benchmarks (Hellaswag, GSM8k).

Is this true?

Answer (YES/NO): NO